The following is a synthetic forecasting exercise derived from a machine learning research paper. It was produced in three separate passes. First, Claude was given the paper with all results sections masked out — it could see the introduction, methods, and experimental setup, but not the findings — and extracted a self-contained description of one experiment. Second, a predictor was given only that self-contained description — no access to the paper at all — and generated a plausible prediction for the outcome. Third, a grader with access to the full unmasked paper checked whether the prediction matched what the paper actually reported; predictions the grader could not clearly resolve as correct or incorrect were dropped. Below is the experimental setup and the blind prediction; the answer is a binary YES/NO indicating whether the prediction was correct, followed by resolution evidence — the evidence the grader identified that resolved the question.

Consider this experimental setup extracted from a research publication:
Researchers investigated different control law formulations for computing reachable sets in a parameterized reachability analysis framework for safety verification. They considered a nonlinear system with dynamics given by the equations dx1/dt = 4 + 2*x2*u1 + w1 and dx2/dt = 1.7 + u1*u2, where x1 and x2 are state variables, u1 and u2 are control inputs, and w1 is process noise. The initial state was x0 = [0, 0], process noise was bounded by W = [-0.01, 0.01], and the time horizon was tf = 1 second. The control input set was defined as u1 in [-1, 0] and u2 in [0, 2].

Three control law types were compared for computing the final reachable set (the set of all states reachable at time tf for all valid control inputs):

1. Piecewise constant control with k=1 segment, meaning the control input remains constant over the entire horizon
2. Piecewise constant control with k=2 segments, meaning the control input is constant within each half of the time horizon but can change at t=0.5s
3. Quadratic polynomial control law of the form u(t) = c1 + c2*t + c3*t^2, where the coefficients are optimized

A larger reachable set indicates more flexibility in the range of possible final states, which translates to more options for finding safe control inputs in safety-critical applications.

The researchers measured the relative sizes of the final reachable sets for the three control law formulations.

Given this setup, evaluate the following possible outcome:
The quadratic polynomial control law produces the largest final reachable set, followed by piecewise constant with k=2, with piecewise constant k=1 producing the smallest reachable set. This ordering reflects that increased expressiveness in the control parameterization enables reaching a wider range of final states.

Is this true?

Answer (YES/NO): NO